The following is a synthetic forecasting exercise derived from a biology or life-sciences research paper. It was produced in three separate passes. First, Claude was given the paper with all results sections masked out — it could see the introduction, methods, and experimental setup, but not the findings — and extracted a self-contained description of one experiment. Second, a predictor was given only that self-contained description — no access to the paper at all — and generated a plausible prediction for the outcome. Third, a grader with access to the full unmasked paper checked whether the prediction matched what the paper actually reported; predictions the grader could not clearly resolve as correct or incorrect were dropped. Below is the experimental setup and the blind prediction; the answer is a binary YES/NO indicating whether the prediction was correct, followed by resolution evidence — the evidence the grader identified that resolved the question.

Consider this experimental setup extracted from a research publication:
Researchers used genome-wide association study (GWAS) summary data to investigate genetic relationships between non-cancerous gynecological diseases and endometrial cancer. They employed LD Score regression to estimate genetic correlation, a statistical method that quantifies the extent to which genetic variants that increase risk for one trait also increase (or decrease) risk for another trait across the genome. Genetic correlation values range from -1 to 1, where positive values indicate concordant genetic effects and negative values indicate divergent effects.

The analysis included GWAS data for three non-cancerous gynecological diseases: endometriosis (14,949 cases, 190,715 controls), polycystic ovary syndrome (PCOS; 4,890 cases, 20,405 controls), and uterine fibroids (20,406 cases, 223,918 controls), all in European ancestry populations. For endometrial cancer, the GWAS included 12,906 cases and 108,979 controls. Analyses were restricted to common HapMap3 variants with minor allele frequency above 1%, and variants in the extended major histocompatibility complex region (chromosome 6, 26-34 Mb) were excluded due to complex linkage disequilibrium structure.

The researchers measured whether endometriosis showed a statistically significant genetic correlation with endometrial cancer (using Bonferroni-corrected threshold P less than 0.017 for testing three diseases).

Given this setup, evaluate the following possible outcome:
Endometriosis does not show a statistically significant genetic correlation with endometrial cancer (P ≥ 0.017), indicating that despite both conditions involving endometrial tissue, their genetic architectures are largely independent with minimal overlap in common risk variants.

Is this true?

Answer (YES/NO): YES